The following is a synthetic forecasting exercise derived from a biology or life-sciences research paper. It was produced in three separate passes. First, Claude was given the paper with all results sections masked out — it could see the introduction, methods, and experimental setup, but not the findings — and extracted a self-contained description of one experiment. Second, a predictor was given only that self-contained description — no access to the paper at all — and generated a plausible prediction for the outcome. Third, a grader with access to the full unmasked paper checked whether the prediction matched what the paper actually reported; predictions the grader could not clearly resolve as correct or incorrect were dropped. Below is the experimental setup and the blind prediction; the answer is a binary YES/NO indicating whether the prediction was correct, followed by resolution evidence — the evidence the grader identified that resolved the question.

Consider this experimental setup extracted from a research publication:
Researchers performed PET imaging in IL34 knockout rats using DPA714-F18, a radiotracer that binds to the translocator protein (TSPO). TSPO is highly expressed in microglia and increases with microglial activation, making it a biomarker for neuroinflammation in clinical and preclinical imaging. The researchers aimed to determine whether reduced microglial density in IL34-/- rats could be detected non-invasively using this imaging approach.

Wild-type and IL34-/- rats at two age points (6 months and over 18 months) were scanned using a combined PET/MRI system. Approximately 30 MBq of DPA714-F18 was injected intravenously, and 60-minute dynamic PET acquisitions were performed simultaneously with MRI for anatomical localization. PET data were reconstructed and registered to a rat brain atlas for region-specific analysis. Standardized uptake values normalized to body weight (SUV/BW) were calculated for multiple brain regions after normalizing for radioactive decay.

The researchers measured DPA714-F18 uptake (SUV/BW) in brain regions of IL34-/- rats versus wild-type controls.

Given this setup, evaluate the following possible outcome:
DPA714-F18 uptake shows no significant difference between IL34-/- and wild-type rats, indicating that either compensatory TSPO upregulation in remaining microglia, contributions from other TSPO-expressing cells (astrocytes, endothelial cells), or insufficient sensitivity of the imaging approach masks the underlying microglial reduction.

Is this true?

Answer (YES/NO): YES